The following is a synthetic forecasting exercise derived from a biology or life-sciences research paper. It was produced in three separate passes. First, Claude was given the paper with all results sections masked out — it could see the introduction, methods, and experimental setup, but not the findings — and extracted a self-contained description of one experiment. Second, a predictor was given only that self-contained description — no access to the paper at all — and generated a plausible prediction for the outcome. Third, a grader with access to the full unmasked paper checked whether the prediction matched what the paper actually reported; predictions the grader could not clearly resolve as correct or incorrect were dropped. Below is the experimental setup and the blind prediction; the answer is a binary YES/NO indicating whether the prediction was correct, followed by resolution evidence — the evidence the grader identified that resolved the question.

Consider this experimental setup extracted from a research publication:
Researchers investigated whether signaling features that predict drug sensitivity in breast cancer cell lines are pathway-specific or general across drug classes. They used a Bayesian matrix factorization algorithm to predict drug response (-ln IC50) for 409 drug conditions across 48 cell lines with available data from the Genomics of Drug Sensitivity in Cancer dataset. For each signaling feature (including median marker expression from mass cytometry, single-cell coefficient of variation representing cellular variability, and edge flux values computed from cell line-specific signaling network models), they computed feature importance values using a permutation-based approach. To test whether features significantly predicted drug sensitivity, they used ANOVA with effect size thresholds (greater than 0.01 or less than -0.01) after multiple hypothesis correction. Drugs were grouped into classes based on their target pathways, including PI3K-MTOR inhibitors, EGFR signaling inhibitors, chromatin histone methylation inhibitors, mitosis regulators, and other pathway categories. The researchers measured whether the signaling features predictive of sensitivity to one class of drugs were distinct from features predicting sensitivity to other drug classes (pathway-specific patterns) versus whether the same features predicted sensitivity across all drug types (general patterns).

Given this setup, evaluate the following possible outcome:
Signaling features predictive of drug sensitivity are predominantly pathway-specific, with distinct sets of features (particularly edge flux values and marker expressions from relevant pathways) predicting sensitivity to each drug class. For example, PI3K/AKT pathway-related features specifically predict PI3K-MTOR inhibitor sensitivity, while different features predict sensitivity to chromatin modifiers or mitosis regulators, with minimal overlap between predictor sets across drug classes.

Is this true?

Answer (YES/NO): NO